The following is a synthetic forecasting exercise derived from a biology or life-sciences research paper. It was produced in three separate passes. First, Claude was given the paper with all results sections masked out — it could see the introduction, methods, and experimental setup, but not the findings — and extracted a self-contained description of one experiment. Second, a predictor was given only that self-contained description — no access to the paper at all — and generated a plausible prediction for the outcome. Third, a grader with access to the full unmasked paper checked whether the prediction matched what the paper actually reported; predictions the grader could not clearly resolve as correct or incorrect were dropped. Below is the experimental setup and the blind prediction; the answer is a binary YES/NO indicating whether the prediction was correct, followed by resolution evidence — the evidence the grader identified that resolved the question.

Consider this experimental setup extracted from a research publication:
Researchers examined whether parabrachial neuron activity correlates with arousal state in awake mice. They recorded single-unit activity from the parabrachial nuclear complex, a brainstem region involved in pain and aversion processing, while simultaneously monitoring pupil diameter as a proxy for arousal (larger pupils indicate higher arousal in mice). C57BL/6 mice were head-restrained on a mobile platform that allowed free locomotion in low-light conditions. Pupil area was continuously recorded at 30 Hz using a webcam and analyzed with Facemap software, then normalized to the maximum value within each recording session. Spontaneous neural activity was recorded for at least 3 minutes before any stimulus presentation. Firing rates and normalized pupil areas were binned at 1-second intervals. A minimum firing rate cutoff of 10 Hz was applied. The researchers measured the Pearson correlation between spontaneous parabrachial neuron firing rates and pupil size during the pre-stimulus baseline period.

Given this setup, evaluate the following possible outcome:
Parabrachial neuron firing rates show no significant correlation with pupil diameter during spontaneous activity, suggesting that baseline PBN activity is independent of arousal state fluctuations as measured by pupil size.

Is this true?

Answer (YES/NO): NO